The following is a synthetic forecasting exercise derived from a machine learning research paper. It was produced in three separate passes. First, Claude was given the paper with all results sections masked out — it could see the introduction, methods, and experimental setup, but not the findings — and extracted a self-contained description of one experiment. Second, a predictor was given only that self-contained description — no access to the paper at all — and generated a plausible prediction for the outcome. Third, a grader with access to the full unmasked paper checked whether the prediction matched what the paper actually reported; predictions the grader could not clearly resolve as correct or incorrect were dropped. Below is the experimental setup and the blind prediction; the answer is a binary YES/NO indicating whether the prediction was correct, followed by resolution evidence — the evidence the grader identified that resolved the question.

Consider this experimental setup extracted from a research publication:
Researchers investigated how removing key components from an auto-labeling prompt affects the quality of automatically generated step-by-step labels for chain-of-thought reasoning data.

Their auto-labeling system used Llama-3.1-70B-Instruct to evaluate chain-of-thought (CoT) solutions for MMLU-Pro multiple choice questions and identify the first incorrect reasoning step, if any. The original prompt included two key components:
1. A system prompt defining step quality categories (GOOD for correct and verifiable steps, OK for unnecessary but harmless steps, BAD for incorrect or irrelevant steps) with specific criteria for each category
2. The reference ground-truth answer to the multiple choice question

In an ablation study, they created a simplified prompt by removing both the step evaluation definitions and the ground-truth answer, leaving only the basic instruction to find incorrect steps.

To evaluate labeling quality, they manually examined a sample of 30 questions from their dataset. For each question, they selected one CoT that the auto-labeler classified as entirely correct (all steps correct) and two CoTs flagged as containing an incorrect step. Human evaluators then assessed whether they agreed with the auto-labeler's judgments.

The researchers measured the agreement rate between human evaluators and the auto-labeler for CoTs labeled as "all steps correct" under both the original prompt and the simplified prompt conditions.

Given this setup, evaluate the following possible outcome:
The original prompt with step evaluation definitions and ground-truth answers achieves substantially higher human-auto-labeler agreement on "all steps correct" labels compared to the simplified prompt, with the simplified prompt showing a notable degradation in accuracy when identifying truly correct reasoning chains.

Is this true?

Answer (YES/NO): YES